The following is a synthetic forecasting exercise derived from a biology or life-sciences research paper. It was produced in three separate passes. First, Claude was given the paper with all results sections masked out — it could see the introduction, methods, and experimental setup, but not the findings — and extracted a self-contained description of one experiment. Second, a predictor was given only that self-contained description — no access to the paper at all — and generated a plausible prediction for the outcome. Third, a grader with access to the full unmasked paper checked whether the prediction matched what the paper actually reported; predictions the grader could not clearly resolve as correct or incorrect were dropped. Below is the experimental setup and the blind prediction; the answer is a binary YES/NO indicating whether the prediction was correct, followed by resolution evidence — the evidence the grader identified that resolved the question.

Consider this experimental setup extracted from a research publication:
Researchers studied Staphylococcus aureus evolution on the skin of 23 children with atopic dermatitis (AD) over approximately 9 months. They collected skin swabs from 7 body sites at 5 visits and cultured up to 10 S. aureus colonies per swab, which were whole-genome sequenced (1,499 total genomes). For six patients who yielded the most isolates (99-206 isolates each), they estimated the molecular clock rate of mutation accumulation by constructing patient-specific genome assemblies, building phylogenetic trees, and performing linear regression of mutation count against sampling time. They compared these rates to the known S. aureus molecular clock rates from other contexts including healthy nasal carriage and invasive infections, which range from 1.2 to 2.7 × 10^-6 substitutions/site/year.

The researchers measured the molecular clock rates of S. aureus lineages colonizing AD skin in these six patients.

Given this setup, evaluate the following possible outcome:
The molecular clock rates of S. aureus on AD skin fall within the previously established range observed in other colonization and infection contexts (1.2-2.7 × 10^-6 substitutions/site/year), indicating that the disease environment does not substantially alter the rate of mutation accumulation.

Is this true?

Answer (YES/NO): YES